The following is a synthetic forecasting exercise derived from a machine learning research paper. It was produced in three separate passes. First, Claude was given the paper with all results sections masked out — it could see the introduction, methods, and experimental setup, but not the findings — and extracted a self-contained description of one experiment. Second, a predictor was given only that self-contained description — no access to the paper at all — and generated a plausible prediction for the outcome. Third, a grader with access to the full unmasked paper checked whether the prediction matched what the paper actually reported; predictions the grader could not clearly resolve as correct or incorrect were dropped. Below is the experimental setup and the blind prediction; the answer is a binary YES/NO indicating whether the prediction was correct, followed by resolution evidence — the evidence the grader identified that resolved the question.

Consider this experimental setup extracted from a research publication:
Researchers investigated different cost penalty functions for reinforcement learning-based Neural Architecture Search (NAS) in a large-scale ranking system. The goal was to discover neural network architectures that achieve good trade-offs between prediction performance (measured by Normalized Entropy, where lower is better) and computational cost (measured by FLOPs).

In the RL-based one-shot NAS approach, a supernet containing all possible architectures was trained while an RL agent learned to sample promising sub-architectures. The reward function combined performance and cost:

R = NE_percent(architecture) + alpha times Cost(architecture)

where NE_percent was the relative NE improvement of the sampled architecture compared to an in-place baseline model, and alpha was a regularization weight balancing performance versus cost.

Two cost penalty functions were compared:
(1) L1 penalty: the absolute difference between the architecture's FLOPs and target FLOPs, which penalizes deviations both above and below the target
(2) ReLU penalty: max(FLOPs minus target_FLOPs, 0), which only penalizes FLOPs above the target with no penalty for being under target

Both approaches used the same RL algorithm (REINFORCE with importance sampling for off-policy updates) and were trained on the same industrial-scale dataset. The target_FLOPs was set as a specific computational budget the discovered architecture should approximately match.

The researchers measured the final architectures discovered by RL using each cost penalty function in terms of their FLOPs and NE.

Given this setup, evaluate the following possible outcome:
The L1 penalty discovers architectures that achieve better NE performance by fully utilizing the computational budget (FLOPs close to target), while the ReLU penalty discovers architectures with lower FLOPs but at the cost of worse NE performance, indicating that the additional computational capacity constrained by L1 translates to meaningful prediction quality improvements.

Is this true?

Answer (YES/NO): YES